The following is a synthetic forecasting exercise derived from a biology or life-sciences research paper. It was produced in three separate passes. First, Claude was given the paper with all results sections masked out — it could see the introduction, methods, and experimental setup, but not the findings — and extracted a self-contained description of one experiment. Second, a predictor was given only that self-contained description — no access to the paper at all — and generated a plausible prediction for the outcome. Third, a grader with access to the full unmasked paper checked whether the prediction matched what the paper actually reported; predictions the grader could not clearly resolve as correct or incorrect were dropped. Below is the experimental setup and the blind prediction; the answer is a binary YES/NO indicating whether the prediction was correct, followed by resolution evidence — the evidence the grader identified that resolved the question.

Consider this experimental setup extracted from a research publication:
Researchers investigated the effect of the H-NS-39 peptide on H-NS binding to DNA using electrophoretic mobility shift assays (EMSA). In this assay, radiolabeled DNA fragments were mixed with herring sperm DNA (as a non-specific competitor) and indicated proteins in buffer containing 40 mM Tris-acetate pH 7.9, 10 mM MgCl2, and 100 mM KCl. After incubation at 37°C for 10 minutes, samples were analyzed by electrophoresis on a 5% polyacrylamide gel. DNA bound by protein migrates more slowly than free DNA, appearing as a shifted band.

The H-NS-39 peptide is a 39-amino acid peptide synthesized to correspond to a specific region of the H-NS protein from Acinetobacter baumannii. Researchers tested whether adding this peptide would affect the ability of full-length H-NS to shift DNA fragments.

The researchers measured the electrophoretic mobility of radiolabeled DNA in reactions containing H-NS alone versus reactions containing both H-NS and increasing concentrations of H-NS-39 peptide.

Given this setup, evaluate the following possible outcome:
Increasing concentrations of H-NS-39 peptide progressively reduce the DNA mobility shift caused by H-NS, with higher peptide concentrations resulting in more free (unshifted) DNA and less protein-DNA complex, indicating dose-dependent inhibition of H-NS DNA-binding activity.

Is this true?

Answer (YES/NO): NO